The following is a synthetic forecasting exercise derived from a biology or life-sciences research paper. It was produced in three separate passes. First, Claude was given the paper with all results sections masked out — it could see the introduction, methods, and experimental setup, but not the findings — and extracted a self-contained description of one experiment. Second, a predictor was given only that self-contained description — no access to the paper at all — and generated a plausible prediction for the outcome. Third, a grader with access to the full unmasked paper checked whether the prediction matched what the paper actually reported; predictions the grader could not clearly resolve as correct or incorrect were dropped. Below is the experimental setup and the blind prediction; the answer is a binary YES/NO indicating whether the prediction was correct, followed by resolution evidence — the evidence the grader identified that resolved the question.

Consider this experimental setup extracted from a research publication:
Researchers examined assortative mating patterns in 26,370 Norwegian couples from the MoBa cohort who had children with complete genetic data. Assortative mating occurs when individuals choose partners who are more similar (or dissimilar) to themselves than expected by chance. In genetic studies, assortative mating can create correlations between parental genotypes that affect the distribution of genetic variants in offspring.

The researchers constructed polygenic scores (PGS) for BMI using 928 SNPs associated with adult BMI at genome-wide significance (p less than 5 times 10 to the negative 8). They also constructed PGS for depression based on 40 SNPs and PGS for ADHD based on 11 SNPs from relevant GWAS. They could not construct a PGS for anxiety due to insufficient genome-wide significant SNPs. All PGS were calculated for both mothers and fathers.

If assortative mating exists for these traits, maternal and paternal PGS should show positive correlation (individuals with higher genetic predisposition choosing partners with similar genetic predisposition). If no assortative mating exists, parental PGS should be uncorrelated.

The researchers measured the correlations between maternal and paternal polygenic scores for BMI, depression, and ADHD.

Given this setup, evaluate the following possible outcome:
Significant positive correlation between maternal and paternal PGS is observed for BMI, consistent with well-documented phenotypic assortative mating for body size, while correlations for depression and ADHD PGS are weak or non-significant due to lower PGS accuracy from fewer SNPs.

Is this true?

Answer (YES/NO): NO